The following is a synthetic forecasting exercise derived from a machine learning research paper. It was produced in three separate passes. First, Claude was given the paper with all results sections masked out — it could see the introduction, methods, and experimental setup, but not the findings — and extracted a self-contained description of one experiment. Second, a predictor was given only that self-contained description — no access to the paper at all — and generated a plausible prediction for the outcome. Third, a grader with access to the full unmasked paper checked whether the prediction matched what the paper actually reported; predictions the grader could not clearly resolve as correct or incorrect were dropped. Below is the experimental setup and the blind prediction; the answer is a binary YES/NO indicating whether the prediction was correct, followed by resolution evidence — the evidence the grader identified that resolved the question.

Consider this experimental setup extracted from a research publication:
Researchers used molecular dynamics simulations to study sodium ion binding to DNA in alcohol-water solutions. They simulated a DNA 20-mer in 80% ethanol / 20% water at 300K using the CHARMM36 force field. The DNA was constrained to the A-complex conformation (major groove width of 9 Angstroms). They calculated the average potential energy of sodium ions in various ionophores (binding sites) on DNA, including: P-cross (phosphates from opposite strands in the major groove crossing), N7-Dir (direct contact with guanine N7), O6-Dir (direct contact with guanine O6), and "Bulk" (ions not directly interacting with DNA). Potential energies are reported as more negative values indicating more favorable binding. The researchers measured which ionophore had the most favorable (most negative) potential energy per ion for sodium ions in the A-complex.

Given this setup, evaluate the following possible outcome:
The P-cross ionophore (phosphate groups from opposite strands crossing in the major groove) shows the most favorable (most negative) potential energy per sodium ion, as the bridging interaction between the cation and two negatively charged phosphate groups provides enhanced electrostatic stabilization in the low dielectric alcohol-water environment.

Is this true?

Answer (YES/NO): NO